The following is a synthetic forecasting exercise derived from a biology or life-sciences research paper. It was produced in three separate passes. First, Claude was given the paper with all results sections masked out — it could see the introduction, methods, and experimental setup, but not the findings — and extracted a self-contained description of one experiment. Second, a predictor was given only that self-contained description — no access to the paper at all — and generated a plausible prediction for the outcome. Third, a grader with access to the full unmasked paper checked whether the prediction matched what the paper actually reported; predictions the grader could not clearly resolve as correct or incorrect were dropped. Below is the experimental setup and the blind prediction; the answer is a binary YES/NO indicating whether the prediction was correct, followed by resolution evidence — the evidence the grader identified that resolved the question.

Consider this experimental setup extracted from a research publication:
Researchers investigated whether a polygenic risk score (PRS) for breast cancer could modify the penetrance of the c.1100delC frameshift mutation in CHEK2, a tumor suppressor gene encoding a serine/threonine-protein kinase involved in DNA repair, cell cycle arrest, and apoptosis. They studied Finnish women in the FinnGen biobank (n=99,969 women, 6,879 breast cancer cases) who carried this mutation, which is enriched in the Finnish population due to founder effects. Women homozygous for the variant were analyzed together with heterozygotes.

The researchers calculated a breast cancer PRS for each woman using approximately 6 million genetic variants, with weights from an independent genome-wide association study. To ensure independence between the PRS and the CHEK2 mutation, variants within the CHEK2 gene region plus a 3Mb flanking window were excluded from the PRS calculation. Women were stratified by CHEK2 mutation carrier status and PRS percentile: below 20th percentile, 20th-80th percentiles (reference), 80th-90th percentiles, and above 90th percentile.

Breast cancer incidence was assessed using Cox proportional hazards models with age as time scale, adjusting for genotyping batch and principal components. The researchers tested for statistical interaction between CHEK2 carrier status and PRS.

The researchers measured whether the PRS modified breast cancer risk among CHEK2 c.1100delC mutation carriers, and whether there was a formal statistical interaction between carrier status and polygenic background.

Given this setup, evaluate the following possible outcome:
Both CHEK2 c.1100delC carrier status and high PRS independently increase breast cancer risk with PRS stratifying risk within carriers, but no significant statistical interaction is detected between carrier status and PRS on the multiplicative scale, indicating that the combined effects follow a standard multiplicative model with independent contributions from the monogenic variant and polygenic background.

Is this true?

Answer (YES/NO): YES